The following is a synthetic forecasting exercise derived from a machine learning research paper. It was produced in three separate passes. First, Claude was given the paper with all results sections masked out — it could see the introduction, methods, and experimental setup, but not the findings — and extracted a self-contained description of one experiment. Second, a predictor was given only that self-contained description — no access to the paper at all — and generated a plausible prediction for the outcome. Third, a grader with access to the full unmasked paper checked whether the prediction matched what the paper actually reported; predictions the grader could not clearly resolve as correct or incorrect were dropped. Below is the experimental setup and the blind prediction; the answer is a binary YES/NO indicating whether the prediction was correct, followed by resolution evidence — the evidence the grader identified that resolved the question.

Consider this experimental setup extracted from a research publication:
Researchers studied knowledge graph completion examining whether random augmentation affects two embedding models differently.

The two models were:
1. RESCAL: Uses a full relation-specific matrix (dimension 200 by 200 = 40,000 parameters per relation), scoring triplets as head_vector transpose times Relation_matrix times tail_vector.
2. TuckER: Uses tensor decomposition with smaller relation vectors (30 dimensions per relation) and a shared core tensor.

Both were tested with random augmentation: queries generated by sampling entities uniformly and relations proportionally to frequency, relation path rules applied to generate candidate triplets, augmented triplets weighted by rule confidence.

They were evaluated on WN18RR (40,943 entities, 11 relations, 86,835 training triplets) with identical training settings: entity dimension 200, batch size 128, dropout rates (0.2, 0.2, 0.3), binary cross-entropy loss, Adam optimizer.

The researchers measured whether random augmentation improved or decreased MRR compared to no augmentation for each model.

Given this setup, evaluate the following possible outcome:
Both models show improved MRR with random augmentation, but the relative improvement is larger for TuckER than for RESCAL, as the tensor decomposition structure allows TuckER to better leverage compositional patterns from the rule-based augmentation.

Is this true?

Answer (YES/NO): NO